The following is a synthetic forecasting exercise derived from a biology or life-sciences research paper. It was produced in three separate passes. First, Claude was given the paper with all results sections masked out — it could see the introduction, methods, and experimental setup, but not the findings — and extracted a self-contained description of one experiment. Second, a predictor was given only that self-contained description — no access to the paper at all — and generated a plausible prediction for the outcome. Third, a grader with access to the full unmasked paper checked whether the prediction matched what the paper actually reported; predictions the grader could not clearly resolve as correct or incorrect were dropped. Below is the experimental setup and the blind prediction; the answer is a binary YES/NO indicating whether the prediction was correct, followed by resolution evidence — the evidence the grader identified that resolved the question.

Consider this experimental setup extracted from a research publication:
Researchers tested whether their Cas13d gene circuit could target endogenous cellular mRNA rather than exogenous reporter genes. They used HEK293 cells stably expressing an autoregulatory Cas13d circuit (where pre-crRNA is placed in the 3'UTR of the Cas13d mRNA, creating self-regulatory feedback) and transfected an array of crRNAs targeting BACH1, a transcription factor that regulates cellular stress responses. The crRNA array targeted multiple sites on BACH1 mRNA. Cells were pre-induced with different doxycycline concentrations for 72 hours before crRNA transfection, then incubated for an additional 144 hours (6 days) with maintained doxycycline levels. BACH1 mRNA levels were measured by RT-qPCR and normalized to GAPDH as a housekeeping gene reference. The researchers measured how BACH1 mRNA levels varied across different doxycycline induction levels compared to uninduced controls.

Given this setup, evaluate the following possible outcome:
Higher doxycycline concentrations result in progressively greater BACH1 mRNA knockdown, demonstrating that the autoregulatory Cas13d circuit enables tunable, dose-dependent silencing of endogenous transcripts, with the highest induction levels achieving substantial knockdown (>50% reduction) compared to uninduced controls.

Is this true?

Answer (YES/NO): YES